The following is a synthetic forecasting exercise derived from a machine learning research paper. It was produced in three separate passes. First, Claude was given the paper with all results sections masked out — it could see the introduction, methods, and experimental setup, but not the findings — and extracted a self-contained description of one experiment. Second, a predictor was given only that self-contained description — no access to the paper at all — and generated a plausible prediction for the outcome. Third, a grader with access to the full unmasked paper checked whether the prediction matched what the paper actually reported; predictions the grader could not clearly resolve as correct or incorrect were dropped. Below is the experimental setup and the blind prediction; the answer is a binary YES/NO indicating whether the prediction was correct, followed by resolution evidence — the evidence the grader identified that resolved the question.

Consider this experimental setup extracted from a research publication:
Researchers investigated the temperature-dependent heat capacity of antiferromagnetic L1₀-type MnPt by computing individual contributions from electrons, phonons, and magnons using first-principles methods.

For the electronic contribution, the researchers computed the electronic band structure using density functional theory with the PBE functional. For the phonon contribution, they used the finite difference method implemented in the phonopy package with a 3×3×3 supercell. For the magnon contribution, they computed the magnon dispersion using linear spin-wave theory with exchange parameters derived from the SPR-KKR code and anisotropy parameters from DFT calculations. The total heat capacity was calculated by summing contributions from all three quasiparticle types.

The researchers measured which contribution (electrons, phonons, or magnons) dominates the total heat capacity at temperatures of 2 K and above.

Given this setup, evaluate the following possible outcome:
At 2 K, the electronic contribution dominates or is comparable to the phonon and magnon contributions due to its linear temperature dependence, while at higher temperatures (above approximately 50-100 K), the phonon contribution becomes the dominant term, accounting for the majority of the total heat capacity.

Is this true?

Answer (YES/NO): NO